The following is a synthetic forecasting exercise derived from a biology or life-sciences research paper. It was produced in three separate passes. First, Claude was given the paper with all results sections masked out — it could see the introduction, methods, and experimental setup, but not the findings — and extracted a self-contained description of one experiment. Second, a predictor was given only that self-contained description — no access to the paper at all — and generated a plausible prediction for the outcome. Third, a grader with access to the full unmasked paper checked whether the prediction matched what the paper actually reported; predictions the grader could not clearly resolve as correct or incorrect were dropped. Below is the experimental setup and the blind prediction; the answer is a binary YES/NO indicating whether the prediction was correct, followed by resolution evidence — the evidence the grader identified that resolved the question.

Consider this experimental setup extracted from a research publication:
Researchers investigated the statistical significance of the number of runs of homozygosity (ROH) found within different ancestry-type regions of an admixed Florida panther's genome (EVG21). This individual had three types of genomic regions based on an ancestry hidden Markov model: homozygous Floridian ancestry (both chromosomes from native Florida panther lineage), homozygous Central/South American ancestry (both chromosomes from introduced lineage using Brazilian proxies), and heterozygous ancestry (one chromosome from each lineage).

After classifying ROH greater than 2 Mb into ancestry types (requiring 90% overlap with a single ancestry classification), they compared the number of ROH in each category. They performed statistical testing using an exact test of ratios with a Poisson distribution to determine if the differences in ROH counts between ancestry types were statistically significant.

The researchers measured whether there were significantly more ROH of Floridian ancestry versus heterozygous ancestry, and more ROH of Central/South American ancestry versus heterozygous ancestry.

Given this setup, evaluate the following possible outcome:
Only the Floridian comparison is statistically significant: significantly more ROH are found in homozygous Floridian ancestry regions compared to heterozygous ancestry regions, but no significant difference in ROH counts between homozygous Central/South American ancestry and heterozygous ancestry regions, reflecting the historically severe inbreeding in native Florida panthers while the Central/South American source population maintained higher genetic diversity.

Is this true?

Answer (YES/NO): NO